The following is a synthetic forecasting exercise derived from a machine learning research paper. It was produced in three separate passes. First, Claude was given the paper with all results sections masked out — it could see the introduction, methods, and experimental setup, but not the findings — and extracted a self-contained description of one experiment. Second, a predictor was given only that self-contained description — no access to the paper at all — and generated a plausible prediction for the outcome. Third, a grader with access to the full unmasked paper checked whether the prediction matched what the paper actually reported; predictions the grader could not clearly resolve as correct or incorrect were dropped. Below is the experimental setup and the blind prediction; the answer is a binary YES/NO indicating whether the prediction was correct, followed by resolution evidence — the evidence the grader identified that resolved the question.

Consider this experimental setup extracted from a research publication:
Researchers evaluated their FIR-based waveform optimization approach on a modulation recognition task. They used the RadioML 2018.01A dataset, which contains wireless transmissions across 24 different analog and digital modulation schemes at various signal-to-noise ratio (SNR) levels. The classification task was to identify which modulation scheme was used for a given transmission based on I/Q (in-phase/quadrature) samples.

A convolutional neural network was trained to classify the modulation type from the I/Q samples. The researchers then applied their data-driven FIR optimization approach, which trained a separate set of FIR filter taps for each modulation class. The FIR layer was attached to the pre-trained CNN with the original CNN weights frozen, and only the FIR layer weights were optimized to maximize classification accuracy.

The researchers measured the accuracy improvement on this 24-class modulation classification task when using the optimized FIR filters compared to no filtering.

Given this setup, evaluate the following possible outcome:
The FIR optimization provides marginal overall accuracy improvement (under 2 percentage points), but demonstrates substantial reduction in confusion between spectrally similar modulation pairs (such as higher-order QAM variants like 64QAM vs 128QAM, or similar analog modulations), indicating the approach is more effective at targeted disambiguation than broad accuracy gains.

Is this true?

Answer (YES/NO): NO